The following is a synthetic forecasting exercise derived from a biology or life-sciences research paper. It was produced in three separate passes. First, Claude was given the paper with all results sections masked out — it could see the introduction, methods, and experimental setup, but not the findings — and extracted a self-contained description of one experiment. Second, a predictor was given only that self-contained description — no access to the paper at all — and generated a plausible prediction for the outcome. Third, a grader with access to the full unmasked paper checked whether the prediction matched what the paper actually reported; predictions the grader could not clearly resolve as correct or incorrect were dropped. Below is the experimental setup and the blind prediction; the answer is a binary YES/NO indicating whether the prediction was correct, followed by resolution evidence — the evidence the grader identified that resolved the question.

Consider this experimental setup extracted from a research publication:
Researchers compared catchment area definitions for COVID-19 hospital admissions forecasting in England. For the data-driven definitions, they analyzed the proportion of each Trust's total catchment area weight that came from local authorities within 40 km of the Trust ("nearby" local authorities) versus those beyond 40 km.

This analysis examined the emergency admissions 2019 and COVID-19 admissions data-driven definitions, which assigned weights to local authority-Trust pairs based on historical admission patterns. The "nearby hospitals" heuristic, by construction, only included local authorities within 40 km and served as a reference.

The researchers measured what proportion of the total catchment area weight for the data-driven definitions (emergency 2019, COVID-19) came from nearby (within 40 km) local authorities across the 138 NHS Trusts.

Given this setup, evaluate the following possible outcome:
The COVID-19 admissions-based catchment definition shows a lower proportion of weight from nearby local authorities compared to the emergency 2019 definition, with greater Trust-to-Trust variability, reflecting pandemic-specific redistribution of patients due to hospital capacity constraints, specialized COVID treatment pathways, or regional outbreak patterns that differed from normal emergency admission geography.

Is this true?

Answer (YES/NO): NO